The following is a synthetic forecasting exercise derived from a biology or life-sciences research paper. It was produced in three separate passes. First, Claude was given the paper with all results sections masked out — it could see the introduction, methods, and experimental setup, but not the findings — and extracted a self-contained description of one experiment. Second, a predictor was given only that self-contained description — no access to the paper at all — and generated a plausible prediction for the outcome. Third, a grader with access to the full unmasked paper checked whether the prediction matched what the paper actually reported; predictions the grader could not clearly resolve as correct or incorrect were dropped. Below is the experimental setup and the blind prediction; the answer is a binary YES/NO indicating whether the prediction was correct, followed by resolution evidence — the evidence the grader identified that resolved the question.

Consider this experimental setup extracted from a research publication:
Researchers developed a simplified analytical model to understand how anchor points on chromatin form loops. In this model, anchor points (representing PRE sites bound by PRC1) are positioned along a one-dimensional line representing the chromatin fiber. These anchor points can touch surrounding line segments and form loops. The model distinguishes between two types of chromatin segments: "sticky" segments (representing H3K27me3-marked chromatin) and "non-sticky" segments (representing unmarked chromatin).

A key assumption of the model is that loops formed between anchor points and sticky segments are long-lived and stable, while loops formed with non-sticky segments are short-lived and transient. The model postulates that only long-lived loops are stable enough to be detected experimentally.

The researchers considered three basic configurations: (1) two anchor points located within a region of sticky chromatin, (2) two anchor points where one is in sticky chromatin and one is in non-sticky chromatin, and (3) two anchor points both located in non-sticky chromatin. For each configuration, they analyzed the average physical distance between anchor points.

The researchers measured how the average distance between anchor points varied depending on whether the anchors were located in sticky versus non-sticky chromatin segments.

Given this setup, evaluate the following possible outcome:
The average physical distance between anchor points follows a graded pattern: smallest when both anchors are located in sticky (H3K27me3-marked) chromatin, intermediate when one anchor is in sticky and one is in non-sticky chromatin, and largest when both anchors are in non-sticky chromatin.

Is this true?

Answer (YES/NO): NO